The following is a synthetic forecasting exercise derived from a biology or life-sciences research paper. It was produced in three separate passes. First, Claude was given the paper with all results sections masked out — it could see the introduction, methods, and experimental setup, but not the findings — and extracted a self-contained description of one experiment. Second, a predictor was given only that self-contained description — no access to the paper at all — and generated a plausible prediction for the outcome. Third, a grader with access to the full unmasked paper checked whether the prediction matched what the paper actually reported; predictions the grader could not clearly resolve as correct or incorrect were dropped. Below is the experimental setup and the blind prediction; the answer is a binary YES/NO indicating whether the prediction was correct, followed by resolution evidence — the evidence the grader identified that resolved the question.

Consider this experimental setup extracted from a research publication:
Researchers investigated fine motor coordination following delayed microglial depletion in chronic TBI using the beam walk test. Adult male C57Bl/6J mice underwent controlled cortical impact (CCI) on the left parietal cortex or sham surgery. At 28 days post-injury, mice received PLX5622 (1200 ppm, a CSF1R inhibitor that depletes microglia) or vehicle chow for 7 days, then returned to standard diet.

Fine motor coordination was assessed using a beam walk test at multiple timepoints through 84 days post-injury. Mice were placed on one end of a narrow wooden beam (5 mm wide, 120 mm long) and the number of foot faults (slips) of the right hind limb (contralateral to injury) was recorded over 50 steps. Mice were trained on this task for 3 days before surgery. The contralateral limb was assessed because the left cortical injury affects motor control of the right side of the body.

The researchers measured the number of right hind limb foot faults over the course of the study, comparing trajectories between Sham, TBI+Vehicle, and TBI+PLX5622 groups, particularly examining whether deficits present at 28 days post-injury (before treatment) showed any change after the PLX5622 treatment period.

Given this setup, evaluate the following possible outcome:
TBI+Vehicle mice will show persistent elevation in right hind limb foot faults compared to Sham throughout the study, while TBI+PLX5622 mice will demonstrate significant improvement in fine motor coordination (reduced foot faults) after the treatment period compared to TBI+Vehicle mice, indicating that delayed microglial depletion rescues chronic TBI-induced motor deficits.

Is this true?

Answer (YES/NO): YES